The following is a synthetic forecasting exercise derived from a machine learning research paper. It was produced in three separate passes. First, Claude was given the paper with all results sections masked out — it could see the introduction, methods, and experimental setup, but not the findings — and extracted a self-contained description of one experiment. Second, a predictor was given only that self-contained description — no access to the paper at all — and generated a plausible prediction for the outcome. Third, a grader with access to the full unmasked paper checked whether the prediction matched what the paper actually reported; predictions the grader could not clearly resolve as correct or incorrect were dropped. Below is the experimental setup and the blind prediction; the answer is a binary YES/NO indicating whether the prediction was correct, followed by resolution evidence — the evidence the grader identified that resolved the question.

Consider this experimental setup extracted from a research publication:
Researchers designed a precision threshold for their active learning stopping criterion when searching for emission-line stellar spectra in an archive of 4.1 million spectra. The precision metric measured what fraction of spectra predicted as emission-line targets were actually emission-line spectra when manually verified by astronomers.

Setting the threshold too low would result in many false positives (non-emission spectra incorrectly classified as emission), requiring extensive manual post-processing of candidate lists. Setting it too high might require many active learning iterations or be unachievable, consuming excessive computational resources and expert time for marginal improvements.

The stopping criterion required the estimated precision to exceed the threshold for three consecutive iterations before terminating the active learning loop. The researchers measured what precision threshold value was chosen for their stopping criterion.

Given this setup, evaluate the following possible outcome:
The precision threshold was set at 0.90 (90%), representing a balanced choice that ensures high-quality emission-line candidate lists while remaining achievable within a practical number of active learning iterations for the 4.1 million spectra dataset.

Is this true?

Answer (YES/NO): NO